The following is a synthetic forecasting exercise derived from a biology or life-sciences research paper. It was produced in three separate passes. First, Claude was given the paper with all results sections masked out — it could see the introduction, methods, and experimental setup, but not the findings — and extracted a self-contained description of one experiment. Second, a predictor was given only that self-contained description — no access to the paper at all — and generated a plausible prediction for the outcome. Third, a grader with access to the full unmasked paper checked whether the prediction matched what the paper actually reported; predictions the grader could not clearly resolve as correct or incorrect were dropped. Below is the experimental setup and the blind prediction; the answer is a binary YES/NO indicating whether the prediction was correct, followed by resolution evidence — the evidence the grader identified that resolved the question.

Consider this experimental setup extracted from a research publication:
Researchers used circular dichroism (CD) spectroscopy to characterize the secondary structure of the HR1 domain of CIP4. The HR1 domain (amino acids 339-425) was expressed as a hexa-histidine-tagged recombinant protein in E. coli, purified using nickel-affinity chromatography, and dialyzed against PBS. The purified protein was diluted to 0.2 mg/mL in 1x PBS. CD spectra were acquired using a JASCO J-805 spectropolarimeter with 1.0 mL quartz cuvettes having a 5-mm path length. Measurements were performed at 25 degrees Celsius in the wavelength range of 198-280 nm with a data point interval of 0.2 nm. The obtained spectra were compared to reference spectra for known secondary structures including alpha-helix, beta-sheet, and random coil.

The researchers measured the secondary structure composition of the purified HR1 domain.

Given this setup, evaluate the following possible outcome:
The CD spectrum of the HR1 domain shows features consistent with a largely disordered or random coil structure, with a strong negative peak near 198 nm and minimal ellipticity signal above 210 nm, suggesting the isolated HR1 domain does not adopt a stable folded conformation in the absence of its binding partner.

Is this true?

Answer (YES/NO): NO